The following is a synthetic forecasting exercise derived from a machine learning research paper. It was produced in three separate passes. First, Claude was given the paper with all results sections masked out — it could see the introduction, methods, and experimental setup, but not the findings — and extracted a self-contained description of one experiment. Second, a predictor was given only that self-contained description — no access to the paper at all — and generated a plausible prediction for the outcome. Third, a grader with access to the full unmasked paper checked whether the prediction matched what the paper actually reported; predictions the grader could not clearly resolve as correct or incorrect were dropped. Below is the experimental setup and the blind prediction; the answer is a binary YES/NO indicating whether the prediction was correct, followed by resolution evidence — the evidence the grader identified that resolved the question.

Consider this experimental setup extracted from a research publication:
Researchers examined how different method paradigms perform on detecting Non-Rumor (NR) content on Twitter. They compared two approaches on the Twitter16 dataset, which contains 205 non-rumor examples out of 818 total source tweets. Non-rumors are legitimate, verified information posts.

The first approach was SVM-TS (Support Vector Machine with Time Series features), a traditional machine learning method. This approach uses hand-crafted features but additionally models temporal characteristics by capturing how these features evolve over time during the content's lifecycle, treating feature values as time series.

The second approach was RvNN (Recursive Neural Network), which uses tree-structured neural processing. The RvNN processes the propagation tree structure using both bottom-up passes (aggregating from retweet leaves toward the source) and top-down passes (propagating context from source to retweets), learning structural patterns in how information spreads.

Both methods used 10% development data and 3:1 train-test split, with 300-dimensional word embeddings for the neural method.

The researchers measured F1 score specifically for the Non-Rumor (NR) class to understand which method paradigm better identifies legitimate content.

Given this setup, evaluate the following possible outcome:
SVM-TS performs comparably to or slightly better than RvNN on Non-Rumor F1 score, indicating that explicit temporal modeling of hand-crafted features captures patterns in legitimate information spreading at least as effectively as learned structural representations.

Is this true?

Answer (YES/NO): NO